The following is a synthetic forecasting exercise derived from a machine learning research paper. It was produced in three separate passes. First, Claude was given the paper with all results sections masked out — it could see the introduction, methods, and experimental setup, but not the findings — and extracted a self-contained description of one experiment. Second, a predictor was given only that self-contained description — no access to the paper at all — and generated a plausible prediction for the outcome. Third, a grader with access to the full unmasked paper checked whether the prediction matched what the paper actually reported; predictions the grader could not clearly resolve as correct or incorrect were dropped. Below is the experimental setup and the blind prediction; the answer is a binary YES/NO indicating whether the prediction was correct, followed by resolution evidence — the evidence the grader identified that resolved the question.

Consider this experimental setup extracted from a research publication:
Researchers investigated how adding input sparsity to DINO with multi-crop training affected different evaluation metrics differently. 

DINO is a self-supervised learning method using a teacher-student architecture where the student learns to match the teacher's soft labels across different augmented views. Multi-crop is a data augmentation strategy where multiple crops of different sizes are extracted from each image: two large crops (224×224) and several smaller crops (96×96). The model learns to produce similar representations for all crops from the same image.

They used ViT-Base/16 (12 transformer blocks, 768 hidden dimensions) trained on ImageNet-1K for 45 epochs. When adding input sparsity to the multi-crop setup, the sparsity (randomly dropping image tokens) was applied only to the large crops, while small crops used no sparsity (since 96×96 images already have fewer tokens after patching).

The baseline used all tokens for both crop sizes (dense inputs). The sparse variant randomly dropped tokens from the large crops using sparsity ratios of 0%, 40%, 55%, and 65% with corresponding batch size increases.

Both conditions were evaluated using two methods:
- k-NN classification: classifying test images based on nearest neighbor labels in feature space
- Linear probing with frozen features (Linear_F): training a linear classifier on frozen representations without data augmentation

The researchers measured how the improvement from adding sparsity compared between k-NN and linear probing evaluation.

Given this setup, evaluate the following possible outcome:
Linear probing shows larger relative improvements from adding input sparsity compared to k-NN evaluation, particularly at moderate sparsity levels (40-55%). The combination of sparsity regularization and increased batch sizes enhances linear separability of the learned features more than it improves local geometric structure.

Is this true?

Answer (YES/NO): YES